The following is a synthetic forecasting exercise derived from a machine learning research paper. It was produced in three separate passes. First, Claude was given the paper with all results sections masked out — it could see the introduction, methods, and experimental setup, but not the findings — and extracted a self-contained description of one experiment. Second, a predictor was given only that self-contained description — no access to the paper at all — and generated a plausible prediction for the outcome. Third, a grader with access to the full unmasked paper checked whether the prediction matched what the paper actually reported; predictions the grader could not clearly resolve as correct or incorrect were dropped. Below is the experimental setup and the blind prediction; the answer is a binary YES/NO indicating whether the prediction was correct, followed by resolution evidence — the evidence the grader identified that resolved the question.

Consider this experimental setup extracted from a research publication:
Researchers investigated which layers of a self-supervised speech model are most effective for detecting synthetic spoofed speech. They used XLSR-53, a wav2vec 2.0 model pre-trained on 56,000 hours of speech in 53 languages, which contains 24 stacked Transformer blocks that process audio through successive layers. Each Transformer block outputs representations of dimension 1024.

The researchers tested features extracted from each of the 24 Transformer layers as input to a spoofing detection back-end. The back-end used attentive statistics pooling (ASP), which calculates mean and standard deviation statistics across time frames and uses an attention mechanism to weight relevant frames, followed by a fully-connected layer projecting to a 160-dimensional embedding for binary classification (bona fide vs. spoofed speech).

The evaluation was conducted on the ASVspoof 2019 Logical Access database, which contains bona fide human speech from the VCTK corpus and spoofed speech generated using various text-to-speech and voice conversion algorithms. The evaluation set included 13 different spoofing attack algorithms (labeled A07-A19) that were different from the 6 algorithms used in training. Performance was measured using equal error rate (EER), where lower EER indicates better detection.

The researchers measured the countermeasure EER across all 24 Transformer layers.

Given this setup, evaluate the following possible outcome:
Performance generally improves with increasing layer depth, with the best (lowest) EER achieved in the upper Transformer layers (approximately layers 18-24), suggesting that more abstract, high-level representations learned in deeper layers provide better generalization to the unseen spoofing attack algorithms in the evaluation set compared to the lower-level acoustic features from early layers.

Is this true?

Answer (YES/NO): NO